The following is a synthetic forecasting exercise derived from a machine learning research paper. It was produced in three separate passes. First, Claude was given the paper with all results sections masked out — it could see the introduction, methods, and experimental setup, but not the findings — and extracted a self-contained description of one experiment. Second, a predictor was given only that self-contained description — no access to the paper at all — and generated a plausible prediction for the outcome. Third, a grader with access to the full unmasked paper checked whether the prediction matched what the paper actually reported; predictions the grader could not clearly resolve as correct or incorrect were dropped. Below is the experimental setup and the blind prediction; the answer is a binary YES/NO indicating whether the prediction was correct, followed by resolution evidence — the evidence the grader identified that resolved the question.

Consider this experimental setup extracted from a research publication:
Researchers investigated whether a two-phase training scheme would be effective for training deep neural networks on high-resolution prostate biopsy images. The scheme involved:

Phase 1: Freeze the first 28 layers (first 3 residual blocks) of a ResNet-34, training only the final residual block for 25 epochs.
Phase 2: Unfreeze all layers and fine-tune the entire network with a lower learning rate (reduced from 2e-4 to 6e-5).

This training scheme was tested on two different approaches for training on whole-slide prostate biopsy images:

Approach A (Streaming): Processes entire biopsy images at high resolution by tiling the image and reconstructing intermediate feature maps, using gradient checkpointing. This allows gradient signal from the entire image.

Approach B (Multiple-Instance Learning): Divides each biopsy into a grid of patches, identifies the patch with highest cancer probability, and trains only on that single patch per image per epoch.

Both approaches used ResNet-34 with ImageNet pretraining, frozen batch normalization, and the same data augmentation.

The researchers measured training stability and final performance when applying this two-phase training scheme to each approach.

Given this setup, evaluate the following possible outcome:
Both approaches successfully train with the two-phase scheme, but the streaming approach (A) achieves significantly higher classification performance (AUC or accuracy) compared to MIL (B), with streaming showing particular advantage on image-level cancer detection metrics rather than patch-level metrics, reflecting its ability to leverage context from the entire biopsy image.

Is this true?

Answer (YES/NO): NO